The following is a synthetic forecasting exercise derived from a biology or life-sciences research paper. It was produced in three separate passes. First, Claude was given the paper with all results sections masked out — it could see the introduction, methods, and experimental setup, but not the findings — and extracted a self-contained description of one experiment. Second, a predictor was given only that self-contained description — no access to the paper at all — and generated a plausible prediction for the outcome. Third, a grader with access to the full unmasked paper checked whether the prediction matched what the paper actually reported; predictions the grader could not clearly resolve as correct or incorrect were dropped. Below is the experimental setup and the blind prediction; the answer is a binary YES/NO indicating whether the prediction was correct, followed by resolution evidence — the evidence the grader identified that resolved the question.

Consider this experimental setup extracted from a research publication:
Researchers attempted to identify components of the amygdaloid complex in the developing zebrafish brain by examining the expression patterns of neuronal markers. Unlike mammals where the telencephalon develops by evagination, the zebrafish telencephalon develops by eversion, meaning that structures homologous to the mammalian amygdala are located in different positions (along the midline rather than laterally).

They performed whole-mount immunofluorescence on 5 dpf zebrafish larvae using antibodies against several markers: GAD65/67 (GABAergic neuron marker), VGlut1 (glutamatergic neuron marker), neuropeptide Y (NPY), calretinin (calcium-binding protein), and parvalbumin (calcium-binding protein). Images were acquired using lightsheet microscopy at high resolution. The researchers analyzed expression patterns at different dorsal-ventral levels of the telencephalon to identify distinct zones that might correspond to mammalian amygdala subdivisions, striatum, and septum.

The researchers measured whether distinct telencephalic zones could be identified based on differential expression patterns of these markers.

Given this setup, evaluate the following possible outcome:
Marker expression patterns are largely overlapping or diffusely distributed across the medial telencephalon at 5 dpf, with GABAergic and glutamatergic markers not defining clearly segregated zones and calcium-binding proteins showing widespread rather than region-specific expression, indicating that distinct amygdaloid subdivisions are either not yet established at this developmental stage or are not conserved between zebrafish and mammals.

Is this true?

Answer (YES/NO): NO